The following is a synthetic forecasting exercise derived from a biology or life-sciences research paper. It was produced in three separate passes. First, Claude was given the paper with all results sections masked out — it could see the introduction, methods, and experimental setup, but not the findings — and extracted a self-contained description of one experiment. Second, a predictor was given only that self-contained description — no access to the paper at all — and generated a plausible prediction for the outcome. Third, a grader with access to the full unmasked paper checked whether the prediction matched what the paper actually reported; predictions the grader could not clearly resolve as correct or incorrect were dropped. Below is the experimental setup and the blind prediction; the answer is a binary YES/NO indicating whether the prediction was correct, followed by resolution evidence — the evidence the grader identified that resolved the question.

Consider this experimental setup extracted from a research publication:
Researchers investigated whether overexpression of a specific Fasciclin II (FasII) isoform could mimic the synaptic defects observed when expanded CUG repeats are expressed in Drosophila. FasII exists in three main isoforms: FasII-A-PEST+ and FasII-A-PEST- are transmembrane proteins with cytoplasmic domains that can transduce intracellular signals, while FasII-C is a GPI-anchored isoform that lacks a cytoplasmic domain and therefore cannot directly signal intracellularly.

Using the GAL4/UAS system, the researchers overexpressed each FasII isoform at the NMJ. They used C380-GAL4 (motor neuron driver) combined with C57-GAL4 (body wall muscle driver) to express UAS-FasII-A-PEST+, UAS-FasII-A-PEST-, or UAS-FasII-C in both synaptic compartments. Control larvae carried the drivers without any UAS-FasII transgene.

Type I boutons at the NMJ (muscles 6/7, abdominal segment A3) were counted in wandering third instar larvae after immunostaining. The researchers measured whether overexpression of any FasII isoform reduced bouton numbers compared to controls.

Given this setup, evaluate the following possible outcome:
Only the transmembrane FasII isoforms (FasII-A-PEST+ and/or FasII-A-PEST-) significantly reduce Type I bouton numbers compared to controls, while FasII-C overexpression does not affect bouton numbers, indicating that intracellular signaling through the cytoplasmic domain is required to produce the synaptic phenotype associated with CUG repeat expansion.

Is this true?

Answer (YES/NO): NO